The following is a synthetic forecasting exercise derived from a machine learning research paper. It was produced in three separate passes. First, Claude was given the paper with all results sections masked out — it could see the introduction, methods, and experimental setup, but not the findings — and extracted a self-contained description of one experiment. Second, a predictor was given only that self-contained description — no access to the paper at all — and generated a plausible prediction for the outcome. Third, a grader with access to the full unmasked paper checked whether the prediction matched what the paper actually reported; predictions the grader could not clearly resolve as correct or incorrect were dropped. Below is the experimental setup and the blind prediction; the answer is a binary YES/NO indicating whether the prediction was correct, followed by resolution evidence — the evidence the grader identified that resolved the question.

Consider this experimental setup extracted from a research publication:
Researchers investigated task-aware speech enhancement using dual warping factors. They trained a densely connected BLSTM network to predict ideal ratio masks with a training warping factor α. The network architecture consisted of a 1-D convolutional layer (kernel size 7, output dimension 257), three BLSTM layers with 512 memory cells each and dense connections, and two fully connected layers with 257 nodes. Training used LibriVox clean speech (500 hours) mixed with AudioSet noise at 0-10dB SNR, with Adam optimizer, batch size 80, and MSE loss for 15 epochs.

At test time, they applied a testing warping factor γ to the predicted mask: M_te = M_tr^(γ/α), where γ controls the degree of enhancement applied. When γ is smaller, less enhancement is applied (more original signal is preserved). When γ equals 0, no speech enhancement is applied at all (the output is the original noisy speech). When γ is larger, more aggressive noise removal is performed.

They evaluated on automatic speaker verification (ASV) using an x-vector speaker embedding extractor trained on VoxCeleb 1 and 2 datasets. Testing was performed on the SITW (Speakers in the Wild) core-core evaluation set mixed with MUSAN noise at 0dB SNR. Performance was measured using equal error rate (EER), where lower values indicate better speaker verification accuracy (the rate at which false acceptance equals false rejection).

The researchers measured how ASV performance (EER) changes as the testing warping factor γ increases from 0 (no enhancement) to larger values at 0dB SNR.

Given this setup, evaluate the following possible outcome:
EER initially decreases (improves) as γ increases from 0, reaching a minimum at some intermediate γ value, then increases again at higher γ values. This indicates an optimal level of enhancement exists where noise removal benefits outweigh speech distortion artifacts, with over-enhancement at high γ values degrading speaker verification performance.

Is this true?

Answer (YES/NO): YES